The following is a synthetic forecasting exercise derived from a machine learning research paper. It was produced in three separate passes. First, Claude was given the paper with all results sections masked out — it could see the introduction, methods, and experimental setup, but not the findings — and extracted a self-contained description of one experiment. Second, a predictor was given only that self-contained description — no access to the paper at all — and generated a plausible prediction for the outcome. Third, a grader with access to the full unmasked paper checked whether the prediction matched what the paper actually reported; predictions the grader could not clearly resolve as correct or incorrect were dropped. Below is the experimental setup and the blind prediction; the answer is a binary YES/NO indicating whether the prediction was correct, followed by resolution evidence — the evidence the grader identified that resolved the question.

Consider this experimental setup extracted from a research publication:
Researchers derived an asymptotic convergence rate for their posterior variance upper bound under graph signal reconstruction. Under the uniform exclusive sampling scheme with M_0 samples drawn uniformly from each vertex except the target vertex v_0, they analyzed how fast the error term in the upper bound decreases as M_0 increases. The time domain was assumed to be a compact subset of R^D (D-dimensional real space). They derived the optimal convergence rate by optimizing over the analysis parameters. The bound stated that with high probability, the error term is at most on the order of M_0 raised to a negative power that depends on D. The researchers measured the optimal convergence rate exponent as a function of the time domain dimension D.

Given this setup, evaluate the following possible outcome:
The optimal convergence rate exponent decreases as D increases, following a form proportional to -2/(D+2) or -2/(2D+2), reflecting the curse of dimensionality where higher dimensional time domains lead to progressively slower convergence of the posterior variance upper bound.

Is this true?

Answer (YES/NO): NO